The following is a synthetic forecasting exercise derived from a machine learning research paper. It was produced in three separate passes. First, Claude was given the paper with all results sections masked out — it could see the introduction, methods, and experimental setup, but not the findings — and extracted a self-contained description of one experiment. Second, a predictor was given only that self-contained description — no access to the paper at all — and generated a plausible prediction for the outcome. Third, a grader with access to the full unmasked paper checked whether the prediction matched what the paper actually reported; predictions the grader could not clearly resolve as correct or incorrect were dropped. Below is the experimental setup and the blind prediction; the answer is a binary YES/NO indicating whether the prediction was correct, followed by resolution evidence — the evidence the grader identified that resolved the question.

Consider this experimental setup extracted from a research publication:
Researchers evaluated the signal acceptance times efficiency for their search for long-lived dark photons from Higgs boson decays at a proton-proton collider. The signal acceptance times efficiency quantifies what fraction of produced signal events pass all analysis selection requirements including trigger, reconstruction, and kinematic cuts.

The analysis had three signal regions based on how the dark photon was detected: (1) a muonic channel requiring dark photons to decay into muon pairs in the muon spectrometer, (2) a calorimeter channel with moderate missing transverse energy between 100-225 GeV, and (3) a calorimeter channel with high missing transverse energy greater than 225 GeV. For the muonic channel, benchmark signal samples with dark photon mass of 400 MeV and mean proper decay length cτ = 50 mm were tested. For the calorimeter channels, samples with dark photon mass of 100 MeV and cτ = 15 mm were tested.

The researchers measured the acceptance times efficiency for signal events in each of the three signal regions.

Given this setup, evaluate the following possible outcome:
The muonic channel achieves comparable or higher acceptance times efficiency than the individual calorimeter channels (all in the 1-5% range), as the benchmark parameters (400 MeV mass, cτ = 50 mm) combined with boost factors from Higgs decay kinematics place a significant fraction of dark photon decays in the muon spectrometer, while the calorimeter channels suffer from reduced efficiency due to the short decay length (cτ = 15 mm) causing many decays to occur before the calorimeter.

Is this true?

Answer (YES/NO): NO